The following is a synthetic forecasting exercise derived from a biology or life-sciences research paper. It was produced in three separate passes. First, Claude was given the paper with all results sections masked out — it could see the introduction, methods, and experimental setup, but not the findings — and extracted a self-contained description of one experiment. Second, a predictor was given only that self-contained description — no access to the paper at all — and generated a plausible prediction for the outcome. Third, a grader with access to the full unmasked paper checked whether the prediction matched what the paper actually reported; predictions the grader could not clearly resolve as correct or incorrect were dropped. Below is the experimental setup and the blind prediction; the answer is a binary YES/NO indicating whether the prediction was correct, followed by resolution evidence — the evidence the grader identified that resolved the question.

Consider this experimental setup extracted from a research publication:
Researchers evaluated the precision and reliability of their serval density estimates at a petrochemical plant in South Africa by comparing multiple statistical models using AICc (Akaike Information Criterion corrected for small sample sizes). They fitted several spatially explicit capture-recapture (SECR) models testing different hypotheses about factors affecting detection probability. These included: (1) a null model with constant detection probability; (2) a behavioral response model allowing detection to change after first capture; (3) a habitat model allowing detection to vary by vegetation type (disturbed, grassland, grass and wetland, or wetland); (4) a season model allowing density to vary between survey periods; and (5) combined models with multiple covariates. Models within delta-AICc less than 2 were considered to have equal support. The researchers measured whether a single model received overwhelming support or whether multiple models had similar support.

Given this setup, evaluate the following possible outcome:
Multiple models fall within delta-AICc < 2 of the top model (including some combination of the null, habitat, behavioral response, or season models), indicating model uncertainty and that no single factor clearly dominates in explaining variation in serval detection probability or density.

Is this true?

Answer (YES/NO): NO